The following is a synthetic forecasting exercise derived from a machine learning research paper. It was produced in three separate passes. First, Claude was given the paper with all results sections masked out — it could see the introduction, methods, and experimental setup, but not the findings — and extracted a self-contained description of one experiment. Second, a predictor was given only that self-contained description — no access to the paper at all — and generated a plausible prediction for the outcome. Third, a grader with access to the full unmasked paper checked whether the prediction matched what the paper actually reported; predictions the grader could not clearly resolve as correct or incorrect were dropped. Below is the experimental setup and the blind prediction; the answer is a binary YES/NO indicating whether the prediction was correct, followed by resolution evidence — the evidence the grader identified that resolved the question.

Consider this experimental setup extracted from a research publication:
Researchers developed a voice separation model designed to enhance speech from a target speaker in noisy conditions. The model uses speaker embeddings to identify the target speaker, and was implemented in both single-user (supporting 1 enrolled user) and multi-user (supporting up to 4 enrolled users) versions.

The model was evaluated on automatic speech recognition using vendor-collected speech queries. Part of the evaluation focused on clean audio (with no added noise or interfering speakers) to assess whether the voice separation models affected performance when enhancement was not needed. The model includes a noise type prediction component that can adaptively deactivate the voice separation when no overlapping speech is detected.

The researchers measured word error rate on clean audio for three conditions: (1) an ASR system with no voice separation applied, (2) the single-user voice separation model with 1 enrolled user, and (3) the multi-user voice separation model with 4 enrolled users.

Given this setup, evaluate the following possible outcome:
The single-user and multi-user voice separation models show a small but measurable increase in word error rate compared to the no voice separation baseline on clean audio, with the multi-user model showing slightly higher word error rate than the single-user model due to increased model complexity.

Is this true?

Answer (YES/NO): NO